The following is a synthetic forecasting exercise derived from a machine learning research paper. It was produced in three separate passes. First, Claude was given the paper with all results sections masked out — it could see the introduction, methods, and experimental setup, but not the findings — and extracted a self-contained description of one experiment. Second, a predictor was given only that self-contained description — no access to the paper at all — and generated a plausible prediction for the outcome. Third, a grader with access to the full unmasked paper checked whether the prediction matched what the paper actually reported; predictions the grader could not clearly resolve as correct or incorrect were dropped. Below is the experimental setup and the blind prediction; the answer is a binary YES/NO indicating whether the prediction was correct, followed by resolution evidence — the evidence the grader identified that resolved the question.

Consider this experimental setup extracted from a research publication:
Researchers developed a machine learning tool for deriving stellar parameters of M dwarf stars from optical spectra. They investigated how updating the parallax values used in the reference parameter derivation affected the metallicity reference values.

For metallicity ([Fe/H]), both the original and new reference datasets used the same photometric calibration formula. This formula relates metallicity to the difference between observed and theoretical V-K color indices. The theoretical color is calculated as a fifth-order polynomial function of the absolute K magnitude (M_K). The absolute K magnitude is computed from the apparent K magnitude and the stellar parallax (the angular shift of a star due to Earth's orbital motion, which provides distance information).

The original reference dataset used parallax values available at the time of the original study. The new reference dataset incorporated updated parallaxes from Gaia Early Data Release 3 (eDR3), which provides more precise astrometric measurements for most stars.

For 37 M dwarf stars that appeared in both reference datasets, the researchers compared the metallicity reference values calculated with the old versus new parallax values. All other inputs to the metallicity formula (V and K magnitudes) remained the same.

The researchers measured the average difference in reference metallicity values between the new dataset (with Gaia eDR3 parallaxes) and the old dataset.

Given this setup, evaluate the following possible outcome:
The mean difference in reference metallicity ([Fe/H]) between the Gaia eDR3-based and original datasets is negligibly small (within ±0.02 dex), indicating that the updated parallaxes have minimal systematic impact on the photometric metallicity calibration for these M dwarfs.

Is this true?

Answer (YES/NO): YES